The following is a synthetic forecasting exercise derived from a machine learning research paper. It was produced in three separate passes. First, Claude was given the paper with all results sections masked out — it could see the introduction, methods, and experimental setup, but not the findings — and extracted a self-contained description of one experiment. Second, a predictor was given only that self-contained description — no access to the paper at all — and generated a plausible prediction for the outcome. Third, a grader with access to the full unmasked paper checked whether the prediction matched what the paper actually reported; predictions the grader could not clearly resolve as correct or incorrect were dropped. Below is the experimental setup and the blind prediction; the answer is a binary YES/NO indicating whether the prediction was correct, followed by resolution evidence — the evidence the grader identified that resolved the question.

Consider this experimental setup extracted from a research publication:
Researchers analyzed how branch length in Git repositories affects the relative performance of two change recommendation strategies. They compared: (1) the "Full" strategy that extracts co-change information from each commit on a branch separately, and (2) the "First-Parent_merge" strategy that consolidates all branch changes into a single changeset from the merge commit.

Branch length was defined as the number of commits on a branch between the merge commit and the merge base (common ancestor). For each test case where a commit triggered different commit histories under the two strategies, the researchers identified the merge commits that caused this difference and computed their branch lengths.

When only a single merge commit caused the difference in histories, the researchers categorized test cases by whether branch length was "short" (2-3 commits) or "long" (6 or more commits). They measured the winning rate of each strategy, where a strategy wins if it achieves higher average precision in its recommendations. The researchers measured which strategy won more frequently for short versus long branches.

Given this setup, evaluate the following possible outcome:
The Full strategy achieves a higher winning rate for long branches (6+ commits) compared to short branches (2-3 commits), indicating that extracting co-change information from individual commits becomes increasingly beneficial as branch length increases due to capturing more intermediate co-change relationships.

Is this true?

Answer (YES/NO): YES